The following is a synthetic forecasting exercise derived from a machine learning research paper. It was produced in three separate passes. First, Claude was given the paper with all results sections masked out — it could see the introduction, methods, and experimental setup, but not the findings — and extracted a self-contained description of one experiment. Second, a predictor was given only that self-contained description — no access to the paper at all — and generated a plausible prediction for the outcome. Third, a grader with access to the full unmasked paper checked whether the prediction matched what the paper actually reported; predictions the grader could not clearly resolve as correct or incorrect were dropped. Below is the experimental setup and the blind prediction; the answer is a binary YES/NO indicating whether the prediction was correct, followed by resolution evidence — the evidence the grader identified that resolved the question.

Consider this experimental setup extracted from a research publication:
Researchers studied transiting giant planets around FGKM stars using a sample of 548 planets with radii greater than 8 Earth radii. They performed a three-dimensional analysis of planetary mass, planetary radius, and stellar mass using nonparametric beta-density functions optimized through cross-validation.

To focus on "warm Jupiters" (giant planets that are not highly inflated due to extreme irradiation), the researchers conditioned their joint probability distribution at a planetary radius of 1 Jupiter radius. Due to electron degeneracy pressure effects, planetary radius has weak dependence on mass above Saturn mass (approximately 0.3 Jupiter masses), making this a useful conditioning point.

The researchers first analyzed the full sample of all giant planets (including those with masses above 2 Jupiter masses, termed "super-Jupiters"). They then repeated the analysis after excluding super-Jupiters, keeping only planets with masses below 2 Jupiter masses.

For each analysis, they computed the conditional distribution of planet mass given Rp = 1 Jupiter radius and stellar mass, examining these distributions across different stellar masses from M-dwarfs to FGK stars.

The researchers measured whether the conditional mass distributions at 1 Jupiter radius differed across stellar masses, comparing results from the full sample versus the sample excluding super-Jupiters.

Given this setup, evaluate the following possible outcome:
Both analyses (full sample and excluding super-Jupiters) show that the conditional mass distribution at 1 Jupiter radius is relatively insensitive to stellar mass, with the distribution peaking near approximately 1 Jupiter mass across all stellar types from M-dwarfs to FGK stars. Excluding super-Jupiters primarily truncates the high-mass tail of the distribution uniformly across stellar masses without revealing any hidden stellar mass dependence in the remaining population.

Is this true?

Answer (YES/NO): NO